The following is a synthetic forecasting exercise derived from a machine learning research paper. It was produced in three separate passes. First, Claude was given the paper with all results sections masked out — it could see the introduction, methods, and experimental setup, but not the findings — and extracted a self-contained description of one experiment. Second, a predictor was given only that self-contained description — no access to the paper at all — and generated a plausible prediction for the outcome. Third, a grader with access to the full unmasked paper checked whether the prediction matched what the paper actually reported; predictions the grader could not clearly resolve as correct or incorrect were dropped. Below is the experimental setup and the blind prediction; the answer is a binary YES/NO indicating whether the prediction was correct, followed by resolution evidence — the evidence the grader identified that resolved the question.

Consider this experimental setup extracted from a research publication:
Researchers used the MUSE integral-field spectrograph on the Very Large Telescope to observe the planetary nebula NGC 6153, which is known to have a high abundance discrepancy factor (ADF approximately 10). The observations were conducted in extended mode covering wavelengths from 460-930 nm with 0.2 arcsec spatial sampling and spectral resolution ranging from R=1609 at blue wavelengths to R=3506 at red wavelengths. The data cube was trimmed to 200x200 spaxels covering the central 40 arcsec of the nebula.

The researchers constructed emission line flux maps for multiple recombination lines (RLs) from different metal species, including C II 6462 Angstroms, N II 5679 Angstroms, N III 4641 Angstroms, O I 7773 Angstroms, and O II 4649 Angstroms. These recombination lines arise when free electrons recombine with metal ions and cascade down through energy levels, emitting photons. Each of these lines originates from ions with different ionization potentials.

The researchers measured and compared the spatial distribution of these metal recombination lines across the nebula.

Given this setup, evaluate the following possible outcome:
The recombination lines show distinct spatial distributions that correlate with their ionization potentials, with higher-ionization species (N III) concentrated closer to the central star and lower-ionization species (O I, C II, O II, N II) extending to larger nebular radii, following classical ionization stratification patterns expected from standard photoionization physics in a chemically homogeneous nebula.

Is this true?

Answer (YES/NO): NO